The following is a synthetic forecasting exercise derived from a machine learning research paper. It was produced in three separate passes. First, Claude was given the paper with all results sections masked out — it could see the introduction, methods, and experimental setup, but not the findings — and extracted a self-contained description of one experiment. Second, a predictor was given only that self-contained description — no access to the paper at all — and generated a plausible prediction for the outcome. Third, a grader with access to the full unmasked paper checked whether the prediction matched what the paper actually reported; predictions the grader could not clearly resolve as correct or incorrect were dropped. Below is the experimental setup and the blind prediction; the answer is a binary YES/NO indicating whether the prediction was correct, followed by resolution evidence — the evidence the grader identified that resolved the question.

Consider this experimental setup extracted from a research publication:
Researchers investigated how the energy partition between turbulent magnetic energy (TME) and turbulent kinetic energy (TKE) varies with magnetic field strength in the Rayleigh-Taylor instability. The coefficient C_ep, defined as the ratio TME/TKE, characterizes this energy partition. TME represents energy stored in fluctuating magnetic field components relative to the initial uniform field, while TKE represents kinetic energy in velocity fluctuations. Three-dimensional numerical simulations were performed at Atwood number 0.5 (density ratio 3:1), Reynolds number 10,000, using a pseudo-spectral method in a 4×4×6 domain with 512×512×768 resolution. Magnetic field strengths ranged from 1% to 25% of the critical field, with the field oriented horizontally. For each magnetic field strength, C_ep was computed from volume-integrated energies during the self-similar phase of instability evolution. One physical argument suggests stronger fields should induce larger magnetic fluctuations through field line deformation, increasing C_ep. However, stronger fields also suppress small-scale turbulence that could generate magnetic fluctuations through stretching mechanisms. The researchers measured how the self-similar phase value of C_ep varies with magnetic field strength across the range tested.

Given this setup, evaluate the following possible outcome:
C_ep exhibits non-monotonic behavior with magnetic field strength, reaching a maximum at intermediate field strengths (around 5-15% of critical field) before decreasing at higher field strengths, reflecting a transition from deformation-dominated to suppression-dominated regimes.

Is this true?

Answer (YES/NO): NO